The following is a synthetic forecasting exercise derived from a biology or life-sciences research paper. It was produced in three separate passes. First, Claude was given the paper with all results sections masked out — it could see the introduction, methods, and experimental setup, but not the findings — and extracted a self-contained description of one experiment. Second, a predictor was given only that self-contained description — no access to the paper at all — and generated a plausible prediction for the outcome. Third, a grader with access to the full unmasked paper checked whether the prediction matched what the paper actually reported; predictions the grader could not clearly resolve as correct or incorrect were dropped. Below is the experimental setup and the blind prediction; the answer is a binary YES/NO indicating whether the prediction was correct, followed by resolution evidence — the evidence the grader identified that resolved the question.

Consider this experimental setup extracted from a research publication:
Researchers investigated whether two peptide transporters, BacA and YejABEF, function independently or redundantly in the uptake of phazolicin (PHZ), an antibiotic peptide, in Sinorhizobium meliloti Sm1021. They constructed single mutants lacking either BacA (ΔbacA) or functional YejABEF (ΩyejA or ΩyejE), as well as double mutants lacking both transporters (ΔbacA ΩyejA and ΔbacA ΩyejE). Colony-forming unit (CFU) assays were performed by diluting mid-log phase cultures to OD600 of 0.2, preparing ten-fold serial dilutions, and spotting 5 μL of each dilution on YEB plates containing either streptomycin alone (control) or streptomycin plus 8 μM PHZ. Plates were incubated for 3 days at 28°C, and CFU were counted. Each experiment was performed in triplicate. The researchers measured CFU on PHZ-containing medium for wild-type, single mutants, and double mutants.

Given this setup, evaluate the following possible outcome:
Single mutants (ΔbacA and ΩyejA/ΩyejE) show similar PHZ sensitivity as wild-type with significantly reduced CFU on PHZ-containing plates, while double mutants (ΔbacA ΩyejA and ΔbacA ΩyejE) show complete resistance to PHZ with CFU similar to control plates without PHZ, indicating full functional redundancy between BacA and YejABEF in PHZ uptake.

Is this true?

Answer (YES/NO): YES